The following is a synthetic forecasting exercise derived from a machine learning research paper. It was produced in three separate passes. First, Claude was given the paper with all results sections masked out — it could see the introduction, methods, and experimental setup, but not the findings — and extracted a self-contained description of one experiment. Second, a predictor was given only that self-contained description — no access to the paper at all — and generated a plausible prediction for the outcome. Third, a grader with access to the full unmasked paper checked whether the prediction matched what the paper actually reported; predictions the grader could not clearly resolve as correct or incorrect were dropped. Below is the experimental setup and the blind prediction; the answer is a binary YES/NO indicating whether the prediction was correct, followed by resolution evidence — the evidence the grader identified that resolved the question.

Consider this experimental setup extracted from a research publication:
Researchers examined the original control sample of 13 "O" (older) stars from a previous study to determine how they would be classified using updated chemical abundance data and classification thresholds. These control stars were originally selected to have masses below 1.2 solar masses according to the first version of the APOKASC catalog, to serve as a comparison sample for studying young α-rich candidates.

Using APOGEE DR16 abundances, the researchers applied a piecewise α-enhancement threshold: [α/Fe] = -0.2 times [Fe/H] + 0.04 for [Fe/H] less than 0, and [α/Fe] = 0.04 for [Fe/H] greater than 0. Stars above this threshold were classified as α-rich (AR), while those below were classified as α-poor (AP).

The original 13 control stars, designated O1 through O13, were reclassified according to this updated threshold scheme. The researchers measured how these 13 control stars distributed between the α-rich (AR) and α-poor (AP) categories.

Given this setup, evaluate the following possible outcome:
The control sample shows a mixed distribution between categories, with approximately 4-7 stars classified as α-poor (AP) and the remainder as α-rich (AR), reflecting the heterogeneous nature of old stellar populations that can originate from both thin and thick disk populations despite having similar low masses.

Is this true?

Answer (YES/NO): NO